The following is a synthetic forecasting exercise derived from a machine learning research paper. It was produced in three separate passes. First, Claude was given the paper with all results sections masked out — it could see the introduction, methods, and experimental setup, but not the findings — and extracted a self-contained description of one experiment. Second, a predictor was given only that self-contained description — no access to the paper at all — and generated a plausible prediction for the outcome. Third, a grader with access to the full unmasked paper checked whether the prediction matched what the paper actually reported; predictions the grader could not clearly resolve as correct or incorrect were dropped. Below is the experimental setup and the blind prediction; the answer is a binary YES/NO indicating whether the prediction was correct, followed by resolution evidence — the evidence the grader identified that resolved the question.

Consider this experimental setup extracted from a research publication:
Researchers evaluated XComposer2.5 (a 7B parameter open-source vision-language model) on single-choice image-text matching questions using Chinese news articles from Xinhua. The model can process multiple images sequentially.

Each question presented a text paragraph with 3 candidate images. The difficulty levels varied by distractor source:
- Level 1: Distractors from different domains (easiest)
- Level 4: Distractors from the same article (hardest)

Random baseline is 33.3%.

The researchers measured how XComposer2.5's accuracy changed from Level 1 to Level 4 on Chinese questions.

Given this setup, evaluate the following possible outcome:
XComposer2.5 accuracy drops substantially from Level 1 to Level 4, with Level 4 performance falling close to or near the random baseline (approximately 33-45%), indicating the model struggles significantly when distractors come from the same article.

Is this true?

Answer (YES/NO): YES